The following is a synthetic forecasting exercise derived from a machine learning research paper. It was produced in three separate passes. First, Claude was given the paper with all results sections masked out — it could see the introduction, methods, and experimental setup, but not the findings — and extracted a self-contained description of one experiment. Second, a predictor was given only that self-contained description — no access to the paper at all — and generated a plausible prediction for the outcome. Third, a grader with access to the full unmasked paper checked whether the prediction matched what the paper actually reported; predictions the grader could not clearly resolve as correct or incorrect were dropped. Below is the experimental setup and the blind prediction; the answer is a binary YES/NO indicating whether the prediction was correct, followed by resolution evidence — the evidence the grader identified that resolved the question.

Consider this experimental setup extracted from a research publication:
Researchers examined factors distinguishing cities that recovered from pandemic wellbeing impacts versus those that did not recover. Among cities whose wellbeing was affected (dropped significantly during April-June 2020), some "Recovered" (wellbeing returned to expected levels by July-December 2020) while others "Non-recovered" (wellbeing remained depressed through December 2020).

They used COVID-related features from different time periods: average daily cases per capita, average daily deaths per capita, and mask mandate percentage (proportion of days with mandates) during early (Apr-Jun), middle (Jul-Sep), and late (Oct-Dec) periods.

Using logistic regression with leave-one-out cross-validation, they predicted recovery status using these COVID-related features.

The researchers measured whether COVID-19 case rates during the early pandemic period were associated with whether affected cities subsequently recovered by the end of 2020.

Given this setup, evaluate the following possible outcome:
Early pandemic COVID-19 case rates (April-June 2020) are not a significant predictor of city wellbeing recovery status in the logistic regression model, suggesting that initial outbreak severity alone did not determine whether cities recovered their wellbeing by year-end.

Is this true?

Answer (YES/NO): YES